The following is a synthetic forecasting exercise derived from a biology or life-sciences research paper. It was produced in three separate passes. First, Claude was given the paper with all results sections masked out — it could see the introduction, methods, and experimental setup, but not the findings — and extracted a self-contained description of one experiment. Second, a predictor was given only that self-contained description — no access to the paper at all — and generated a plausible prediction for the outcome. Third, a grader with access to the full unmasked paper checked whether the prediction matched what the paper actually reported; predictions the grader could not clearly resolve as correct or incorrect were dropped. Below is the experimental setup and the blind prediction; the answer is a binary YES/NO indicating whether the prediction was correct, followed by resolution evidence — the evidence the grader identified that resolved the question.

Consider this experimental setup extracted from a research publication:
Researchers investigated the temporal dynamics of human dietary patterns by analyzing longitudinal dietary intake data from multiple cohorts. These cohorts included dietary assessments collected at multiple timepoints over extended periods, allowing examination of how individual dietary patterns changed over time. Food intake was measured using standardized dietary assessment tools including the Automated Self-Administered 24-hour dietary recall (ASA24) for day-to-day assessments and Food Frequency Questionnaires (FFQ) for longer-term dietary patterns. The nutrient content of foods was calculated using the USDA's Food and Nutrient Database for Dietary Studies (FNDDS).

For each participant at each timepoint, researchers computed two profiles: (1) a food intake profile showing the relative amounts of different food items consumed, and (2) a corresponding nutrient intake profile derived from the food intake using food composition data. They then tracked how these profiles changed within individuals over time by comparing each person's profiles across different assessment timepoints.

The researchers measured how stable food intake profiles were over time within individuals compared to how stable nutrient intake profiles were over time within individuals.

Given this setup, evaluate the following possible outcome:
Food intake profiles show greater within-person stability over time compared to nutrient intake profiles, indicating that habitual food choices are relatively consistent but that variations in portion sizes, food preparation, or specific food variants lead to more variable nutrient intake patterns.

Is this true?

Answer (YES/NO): NO